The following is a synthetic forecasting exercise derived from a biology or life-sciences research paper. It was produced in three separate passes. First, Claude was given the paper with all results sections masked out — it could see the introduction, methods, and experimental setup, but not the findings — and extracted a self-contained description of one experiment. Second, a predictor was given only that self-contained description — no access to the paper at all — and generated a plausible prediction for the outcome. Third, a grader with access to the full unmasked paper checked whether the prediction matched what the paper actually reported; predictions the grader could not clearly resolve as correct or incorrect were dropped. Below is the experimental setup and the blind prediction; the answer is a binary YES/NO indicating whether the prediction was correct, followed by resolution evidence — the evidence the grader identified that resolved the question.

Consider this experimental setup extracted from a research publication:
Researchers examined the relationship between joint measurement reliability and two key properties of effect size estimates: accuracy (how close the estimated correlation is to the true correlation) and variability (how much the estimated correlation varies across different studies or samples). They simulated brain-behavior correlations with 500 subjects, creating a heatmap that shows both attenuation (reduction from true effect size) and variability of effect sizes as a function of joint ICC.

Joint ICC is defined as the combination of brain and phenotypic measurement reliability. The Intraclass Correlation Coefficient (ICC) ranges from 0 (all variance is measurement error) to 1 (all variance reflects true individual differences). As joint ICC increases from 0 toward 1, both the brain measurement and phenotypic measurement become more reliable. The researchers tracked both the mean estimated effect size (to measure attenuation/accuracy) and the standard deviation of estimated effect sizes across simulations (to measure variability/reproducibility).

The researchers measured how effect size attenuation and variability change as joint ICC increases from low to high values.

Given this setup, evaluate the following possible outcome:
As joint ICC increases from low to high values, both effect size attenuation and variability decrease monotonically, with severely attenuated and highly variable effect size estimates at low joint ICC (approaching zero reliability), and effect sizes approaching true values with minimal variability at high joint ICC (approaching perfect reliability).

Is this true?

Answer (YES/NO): YES